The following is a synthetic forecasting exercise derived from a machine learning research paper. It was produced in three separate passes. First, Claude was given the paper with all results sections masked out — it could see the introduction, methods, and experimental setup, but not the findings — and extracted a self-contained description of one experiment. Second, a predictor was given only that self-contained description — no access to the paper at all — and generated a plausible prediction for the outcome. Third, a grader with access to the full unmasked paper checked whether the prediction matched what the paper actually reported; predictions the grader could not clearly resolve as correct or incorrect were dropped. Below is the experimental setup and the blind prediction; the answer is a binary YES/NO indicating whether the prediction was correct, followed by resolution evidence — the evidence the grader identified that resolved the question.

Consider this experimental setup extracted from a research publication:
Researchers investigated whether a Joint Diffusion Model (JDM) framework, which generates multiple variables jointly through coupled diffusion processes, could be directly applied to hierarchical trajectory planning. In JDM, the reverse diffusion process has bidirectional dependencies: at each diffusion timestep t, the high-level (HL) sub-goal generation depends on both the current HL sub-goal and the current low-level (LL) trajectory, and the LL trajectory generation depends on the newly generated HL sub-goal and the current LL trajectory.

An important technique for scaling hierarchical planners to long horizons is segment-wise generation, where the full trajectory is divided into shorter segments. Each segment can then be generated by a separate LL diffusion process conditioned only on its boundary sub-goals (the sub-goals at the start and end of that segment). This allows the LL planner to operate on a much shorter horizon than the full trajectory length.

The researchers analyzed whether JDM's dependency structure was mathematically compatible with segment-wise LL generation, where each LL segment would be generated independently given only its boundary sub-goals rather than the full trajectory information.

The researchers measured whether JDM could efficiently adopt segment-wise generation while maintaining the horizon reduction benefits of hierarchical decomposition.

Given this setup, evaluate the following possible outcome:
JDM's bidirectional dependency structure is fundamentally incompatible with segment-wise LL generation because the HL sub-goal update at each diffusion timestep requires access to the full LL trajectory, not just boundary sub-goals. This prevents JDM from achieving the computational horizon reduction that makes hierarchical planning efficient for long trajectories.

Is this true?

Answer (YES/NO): YES